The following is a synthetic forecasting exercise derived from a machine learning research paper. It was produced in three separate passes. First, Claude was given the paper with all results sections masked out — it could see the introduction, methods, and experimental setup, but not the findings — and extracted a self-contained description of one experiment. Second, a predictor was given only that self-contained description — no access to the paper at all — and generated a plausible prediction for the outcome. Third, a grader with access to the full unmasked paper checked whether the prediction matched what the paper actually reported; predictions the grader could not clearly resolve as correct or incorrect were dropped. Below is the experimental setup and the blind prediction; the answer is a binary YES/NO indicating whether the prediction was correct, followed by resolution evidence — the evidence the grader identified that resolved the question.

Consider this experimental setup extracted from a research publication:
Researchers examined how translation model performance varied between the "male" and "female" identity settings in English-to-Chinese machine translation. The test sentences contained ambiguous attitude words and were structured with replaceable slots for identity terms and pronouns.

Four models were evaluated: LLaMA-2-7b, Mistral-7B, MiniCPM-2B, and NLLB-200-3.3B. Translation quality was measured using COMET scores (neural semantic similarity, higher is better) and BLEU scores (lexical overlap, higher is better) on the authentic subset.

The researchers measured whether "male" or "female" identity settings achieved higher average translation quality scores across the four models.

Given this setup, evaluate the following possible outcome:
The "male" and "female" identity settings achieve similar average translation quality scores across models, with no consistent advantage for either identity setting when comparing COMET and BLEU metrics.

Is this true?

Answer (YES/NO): NO